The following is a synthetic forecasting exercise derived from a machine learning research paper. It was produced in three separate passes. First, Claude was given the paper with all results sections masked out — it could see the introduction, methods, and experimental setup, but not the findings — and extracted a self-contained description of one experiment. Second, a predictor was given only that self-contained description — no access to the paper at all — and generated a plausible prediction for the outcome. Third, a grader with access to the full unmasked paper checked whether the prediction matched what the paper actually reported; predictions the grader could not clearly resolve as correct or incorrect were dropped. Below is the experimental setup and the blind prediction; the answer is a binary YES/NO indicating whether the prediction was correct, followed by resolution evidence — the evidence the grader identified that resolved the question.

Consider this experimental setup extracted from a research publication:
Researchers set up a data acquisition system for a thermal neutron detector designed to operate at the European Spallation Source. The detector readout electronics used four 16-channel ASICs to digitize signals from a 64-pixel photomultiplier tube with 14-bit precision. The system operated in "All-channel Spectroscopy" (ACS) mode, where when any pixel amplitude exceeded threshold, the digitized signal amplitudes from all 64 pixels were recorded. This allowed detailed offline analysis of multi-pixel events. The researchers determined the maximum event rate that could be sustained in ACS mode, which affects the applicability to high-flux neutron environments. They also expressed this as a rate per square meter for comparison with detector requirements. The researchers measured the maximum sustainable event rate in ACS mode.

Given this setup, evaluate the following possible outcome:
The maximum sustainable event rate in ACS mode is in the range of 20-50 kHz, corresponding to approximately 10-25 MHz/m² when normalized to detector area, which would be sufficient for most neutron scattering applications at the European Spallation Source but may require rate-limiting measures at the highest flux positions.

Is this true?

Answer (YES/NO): NO